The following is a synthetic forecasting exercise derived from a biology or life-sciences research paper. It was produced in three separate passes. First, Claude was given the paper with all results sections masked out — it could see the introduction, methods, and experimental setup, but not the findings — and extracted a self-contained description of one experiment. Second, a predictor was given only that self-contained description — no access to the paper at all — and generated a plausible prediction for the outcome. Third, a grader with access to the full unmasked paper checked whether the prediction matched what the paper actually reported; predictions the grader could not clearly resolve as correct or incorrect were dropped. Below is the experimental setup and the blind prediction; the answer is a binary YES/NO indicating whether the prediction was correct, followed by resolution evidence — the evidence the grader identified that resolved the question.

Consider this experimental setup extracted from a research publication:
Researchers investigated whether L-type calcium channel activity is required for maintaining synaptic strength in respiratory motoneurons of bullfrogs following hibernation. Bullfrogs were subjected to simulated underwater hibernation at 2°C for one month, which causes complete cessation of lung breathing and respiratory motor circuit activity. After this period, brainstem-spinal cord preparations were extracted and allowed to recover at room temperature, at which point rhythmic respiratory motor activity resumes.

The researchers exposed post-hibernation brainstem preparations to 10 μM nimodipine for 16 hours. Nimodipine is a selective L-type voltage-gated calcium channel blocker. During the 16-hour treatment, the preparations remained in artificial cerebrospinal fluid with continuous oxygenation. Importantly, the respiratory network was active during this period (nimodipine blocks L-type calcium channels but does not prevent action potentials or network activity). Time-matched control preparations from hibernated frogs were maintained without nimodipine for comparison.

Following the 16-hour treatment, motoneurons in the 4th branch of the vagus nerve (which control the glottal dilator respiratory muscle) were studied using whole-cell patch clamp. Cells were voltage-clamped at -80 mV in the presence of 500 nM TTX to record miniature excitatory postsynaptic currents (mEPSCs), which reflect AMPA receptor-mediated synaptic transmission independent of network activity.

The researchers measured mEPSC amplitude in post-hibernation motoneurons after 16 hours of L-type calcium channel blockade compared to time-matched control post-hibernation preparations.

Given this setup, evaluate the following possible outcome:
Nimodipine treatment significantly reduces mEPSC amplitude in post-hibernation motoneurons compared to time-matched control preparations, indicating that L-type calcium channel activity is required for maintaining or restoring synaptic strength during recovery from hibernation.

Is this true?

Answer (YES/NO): NO